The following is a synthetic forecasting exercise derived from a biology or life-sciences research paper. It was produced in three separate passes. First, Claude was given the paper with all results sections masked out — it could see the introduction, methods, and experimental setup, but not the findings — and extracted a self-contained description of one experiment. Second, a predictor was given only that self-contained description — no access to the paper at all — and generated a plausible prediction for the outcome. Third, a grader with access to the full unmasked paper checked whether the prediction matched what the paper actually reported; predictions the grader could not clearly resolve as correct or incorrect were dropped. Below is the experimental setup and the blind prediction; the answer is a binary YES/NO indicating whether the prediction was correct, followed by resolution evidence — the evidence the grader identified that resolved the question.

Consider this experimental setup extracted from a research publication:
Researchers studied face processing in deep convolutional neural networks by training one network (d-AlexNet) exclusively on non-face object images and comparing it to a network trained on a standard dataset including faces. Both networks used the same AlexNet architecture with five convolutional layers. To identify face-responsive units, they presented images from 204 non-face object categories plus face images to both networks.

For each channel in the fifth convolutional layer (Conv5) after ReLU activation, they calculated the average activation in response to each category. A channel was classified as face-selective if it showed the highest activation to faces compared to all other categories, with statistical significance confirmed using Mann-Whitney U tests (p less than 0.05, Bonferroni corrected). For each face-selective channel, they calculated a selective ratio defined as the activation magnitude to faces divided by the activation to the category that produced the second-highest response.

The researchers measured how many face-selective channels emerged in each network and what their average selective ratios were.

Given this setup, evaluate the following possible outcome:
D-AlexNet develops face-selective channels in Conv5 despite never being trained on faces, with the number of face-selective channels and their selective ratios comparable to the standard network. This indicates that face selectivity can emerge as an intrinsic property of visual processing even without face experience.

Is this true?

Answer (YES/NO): NO